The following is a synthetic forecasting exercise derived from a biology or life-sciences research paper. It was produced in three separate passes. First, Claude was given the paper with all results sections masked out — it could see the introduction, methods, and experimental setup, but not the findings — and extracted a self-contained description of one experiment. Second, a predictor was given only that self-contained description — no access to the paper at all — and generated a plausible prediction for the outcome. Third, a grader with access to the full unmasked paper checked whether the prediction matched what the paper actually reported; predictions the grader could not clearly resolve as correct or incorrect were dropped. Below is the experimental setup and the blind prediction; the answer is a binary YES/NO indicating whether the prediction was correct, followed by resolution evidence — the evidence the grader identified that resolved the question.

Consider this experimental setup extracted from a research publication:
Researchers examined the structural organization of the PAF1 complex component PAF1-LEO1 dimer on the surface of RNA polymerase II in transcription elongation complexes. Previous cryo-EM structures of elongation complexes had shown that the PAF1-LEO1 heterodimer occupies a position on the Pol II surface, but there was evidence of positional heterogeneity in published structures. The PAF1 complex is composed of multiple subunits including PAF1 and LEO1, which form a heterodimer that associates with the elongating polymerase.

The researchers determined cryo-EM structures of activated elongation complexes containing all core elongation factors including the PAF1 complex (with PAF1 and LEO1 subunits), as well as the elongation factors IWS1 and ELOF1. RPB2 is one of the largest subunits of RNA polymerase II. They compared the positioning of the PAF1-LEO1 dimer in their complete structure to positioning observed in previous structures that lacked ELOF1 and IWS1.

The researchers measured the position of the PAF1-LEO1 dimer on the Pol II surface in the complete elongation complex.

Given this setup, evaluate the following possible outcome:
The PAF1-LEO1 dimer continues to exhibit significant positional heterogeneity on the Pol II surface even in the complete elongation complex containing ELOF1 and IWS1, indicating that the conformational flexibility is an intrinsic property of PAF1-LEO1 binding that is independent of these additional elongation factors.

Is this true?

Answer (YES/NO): NO